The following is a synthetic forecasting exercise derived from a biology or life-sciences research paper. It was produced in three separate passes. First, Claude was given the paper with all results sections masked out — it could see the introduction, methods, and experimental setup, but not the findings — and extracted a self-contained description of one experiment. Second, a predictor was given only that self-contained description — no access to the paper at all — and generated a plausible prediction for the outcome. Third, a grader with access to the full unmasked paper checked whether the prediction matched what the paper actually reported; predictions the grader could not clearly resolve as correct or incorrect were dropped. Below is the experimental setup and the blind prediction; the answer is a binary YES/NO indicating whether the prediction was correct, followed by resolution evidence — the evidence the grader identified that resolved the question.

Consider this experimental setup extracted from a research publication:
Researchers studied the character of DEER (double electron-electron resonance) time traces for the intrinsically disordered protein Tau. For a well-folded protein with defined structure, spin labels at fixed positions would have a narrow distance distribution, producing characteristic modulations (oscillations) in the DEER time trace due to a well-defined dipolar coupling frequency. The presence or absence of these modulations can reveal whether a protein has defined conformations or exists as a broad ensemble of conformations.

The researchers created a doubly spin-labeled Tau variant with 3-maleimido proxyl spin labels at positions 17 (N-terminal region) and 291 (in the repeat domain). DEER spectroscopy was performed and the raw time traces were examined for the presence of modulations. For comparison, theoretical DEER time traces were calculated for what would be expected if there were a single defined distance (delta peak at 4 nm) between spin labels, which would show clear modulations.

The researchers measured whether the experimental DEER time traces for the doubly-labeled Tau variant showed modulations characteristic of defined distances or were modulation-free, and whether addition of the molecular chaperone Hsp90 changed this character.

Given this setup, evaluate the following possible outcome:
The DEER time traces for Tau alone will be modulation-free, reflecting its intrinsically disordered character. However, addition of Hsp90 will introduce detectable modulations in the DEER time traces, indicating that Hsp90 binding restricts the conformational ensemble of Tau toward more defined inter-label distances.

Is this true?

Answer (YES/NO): NO